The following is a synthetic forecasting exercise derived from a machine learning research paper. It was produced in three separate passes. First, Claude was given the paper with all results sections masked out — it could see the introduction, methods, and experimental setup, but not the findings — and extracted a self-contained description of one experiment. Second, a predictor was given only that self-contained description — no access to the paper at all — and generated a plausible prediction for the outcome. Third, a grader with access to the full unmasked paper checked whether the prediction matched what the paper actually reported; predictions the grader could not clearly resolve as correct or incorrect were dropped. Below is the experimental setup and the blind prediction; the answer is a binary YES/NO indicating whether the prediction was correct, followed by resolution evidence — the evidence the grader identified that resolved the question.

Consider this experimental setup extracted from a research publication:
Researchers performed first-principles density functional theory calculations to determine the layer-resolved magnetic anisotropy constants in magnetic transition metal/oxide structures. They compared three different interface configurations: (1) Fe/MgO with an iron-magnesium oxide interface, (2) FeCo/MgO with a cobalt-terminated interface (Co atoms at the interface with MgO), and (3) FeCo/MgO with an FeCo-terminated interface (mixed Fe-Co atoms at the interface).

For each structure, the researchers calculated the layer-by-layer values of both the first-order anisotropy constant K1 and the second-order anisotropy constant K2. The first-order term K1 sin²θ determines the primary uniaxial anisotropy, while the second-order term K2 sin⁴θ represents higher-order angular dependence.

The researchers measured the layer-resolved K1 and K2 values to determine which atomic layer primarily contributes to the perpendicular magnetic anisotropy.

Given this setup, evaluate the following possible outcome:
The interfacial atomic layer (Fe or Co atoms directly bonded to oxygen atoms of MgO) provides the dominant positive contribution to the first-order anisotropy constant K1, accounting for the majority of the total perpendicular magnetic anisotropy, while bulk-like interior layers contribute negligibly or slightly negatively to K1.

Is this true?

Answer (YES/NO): NO